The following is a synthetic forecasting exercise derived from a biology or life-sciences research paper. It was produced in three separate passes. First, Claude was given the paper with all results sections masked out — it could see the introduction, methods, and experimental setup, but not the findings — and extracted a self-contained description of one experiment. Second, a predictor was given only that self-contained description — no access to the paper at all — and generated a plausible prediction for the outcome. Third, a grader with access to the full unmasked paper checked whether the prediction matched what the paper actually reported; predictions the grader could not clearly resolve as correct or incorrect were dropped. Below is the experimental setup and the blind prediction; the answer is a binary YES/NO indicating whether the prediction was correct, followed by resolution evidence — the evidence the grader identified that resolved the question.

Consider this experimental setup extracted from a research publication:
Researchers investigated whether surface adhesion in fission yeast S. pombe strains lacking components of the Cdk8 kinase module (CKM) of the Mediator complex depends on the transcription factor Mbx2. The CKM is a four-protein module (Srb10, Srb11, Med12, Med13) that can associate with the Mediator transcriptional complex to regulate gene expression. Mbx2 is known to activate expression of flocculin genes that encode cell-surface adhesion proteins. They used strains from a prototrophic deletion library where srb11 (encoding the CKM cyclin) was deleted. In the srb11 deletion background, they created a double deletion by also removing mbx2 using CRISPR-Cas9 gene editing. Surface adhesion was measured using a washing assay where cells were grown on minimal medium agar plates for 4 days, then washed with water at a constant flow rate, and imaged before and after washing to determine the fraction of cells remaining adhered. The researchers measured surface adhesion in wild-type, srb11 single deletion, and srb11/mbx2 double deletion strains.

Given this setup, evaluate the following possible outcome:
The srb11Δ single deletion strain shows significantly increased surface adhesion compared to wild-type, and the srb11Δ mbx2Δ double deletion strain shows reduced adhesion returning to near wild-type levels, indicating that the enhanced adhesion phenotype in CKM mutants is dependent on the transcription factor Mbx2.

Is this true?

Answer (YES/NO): YES